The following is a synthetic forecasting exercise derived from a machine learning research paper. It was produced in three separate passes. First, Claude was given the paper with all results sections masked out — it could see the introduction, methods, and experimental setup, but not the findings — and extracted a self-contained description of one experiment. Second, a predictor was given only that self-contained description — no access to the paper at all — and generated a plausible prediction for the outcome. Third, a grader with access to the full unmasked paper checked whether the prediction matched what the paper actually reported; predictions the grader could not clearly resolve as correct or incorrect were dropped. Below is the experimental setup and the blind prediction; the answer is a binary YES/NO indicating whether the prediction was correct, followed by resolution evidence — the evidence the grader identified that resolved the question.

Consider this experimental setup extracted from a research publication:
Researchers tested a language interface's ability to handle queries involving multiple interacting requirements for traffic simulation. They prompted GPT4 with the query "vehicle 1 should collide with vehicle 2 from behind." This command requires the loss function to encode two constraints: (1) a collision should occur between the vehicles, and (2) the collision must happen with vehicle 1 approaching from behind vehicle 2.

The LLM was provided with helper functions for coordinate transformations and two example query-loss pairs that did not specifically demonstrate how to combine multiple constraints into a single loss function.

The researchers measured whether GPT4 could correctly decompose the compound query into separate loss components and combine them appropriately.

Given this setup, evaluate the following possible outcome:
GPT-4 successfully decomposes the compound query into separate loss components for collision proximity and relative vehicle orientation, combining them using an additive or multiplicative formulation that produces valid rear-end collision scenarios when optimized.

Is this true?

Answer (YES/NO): NO